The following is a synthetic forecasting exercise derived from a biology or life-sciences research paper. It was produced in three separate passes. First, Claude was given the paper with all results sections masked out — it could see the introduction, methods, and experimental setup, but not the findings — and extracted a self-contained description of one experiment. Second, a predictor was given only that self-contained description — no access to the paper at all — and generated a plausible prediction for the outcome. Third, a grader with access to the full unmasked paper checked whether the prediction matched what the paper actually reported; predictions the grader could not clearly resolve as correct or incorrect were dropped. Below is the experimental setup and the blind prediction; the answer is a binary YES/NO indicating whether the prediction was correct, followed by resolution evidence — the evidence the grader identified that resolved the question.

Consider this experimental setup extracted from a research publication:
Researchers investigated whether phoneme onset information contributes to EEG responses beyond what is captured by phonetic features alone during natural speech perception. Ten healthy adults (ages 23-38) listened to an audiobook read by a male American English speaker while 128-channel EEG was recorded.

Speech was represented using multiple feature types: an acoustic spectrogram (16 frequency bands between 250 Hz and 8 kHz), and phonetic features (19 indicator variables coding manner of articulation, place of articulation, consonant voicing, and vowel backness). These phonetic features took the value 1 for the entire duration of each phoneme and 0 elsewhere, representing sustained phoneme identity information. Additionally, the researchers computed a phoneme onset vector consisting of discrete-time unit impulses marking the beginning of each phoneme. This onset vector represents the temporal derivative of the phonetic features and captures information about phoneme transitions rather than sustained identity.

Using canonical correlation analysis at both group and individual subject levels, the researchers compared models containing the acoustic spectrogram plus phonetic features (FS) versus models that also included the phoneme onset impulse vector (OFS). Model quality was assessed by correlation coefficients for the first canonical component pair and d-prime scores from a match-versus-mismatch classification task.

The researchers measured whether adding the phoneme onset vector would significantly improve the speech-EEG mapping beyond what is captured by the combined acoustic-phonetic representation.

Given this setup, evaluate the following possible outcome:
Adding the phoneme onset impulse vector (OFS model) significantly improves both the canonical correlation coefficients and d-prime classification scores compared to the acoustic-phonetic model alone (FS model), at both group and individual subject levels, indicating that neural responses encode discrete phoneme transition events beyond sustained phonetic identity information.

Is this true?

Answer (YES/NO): YES